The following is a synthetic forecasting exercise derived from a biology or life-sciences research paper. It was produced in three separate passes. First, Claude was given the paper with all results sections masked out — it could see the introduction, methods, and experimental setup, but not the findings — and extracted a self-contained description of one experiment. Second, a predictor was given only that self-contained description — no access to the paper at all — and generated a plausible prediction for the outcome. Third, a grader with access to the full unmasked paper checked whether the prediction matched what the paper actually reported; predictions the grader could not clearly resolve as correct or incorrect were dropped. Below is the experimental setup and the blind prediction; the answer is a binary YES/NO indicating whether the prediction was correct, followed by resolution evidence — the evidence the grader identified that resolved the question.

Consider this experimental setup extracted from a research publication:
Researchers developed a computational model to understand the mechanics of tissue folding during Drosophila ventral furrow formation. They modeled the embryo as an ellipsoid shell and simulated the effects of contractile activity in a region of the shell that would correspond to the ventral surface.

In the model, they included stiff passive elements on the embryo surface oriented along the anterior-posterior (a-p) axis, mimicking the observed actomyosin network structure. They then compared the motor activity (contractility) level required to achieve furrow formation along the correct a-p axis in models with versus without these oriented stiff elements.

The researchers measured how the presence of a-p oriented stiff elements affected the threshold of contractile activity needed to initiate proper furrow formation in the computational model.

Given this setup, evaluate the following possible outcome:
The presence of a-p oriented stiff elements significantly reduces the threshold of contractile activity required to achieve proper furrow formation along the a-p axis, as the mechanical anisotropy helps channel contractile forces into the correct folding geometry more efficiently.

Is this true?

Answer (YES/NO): YES